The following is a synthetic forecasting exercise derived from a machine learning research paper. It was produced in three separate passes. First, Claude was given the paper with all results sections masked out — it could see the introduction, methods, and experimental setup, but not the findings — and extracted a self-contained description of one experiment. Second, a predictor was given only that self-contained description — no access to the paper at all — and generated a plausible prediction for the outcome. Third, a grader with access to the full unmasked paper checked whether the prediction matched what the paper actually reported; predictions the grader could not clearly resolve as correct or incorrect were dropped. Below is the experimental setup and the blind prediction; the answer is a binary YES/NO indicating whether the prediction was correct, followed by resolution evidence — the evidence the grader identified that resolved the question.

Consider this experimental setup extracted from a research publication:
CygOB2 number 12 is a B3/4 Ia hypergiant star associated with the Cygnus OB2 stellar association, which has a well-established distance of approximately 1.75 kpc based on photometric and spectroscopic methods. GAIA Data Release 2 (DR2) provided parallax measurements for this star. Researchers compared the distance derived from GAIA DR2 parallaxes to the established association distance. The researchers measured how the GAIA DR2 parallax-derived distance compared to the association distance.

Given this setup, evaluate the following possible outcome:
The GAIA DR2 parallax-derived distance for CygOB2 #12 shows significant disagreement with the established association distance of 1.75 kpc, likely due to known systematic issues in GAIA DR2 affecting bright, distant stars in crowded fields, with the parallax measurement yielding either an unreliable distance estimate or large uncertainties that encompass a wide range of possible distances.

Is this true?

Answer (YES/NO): YES